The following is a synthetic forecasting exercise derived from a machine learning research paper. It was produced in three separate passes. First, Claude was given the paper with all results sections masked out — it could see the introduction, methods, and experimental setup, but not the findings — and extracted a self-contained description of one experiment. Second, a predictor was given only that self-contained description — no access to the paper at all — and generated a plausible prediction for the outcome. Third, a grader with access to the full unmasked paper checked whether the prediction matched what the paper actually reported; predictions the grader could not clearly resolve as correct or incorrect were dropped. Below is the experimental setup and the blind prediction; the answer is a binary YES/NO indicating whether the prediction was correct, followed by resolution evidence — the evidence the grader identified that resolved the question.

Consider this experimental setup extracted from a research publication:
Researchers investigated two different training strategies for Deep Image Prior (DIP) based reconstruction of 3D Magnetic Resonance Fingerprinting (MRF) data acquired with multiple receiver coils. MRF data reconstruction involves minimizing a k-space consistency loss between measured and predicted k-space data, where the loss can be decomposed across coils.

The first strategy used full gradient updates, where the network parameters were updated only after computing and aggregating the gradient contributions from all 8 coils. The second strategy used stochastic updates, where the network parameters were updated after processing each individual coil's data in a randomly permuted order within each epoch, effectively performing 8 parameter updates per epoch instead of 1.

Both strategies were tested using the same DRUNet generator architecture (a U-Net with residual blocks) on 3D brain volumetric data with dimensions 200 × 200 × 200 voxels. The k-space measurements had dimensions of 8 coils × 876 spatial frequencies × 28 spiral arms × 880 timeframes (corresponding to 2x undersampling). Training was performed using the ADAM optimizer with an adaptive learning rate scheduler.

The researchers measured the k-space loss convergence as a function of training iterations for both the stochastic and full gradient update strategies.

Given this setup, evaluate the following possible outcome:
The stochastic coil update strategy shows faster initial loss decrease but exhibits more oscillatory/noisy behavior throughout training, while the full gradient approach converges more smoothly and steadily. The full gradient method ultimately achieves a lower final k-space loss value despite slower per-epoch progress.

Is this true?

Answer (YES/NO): NO